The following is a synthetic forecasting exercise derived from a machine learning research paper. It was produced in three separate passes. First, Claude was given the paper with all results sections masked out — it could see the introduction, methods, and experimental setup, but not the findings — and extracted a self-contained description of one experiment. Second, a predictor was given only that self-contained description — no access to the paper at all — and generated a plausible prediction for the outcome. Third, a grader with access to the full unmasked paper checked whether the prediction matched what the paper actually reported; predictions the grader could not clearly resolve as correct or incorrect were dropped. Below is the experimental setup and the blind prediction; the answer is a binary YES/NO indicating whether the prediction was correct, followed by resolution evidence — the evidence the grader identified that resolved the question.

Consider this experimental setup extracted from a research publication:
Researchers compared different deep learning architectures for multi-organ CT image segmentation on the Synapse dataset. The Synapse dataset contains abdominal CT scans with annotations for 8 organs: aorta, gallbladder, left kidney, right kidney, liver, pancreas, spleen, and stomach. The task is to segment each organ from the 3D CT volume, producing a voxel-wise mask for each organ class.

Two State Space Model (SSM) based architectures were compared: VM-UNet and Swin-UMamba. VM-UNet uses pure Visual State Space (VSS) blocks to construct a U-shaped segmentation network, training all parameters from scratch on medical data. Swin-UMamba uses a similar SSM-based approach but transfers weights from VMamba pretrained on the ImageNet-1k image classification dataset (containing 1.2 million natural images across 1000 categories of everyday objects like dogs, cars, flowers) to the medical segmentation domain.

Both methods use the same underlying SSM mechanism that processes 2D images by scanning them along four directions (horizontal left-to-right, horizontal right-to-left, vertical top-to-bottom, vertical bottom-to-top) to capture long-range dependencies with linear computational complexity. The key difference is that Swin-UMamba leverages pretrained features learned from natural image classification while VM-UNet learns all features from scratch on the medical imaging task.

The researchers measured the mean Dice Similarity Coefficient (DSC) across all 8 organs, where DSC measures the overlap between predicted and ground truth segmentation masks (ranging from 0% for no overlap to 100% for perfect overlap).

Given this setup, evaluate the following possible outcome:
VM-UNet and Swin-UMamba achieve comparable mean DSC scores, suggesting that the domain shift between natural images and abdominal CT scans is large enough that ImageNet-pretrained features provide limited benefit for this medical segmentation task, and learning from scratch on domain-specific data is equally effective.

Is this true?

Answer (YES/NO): YES